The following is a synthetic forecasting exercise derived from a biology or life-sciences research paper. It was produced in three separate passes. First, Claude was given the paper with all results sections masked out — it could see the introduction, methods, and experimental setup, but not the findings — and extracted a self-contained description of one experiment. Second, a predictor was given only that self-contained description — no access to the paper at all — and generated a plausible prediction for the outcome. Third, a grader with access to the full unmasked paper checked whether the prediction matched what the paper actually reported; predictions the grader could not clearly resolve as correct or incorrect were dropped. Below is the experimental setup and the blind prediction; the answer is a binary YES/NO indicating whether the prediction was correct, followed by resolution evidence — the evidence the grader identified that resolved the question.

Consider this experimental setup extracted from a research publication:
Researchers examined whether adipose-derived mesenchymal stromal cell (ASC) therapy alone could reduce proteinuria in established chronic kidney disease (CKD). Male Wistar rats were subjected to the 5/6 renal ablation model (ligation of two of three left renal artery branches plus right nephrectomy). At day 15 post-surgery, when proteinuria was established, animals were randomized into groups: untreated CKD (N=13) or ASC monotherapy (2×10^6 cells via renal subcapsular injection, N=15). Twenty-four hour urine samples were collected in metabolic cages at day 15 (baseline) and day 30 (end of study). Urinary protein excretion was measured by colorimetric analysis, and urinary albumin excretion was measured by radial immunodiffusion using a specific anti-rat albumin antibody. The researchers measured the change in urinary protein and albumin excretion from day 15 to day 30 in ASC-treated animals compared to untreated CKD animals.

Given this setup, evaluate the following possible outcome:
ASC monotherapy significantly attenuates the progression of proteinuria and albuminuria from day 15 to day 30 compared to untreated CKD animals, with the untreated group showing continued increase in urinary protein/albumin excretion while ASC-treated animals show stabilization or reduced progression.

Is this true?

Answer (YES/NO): YES